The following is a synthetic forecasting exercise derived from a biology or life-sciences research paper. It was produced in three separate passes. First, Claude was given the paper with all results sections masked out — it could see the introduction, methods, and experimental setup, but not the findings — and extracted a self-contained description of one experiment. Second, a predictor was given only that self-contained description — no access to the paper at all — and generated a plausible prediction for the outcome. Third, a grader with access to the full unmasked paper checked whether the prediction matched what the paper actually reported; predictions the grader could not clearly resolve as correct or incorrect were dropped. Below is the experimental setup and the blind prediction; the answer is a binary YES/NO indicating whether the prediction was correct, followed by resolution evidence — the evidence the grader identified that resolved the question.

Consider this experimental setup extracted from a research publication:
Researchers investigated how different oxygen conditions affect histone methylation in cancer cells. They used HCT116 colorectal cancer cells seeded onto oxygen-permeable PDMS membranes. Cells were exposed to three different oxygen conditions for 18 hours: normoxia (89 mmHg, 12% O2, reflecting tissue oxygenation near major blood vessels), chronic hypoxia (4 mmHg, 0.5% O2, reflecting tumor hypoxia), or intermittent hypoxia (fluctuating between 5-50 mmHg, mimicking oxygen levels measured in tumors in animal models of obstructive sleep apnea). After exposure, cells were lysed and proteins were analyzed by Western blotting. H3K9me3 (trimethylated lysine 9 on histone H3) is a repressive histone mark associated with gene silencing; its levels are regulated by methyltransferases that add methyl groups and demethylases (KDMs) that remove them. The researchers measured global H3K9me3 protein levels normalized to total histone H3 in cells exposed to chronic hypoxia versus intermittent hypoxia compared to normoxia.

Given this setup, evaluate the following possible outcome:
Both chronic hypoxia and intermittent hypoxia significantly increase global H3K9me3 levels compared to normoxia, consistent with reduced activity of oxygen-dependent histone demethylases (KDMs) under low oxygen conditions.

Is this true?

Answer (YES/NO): NO